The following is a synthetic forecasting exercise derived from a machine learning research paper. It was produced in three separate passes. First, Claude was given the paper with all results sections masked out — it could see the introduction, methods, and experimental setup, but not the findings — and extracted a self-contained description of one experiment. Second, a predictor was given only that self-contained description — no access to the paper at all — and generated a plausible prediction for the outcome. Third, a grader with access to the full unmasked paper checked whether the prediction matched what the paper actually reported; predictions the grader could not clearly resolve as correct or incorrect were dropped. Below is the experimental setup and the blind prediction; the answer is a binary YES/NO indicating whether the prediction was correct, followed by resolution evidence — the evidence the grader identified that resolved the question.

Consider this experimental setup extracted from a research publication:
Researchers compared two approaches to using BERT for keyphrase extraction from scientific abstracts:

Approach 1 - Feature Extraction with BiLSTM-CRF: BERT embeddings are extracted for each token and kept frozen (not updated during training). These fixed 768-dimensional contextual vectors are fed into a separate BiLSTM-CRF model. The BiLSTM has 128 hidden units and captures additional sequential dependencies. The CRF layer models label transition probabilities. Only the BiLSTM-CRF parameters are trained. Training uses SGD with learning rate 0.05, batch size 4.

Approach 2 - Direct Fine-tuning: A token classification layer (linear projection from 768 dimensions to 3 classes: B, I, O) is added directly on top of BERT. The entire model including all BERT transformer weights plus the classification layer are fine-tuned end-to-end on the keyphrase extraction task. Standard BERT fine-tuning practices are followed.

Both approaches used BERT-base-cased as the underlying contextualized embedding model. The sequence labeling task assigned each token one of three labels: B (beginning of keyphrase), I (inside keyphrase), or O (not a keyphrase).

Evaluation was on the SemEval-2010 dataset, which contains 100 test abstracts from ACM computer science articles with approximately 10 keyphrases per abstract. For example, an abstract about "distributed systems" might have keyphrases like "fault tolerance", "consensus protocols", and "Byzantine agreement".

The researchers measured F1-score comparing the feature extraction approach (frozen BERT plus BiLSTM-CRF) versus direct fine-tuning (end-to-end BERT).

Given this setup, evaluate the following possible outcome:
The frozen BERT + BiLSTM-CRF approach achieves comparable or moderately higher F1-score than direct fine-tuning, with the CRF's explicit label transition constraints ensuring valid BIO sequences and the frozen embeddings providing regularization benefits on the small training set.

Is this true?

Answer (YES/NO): NO